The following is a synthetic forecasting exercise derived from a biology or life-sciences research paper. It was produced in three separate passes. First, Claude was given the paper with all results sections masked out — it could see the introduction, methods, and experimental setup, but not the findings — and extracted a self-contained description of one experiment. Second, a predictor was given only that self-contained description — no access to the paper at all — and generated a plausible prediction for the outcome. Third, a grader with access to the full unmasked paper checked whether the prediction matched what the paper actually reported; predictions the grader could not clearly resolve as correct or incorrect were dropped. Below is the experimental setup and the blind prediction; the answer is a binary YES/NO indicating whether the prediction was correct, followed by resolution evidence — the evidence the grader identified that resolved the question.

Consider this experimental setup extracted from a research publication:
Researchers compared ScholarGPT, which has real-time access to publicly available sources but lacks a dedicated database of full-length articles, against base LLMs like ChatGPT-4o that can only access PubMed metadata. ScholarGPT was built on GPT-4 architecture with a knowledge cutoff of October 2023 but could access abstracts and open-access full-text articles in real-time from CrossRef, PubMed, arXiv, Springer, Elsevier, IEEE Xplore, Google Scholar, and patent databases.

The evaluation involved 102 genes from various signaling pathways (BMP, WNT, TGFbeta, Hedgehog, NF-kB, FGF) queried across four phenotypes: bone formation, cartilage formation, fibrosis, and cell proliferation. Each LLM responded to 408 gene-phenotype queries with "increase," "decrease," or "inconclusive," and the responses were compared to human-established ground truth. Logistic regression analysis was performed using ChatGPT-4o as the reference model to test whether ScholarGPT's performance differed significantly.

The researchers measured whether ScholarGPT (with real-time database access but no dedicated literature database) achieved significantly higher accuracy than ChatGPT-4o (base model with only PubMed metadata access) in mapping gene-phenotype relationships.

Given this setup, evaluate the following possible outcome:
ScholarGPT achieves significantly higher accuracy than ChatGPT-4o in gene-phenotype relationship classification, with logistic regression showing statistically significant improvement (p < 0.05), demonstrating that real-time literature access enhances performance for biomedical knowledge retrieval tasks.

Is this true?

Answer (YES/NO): NO